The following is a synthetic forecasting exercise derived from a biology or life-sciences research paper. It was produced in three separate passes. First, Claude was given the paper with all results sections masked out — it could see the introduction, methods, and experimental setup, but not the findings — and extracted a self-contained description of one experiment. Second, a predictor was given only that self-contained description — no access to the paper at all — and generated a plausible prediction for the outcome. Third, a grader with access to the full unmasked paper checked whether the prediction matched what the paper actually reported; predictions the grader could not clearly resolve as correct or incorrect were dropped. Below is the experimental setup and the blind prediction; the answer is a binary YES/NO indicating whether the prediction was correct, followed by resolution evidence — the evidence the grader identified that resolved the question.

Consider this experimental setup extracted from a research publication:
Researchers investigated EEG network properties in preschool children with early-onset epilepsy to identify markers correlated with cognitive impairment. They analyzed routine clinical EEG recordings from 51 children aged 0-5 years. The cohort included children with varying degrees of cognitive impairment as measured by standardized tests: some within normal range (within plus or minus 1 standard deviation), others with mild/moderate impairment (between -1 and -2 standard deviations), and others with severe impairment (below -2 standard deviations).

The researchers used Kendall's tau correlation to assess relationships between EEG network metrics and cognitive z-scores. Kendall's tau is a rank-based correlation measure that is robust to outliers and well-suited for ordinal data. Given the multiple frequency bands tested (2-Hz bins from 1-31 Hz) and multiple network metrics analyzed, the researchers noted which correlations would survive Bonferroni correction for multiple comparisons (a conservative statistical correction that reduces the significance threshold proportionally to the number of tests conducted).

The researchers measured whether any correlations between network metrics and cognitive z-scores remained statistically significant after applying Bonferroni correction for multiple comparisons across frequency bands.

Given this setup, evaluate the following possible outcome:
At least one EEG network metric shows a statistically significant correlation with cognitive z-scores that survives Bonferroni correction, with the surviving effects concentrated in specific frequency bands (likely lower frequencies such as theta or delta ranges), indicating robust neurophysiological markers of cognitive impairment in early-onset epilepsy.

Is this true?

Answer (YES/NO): NO